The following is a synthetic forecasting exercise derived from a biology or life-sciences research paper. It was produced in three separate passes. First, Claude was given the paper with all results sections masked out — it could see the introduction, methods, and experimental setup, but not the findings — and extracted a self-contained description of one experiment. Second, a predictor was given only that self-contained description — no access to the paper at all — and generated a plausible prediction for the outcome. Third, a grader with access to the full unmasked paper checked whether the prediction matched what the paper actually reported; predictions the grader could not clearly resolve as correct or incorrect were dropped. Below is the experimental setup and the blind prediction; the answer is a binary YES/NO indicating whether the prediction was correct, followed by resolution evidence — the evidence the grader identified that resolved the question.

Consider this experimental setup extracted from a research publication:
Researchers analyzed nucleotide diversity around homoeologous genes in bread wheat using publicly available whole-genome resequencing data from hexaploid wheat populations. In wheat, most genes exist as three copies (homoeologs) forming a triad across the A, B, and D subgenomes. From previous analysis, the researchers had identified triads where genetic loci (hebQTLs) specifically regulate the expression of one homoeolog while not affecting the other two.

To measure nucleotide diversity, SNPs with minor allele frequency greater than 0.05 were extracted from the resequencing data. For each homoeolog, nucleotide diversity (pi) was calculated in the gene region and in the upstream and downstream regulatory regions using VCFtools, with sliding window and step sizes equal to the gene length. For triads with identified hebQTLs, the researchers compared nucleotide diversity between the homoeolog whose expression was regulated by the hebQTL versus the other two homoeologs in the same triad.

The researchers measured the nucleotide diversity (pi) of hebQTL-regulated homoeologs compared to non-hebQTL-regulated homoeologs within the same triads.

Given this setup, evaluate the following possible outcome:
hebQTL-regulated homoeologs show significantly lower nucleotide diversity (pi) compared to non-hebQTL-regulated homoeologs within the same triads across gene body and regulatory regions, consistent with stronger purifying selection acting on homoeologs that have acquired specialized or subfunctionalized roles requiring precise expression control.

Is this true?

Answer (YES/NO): NO